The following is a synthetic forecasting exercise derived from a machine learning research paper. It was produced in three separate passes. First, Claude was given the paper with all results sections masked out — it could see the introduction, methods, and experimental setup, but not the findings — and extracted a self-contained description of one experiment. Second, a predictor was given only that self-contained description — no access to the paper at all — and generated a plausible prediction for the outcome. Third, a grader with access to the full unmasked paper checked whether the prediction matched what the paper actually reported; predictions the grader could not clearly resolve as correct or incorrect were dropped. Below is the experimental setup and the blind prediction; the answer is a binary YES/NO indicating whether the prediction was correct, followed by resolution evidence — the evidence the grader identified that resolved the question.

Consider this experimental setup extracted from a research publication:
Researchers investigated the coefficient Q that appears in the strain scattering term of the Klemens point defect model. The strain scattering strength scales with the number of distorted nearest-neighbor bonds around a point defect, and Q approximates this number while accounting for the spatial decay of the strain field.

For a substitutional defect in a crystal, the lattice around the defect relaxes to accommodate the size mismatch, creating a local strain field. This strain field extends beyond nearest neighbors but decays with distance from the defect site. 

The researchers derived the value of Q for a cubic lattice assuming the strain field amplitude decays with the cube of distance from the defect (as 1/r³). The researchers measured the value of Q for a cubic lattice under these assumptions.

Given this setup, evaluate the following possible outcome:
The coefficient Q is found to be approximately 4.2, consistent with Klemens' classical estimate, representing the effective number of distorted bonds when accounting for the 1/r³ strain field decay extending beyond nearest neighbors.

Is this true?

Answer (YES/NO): YES